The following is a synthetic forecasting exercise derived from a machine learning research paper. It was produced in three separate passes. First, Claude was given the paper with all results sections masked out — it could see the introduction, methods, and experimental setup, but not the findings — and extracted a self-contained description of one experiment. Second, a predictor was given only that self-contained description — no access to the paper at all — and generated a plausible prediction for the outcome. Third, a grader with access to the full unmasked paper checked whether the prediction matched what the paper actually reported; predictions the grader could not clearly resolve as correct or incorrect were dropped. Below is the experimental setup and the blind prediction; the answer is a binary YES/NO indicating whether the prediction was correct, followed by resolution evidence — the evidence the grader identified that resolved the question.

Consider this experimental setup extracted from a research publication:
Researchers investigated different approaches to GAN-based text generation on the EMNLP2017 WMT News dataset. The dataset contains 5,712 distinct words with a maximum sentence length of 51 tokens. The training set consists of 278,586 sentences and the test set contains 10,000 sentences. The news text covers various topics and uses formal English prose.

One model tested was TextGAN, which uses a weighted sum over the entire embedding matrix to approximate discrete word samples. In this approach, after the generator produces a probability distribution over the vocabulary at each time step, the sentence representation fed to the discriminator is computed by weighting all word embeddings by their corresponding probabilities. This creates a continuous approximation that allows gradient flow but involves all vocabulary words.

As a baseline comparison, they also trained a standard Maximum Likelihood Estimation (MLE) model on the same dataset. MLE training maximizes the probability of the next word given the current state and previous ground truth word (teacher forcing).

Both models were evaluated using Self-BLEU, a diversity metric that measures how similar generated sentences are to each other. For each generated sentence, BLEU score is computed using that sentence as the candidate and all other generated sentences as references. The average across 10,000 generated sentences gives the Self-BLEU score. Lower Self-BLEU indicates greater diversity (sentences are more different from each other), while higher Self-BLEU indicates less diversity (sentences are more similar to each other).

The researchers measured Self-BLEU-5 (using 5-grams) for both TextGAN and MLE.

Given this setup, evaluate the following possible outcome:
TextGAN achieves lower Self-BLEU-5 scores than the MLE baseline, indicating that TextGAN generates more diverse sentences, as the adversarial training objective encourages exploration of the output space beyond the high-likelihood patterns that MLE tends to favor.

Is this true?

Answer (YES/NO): NO